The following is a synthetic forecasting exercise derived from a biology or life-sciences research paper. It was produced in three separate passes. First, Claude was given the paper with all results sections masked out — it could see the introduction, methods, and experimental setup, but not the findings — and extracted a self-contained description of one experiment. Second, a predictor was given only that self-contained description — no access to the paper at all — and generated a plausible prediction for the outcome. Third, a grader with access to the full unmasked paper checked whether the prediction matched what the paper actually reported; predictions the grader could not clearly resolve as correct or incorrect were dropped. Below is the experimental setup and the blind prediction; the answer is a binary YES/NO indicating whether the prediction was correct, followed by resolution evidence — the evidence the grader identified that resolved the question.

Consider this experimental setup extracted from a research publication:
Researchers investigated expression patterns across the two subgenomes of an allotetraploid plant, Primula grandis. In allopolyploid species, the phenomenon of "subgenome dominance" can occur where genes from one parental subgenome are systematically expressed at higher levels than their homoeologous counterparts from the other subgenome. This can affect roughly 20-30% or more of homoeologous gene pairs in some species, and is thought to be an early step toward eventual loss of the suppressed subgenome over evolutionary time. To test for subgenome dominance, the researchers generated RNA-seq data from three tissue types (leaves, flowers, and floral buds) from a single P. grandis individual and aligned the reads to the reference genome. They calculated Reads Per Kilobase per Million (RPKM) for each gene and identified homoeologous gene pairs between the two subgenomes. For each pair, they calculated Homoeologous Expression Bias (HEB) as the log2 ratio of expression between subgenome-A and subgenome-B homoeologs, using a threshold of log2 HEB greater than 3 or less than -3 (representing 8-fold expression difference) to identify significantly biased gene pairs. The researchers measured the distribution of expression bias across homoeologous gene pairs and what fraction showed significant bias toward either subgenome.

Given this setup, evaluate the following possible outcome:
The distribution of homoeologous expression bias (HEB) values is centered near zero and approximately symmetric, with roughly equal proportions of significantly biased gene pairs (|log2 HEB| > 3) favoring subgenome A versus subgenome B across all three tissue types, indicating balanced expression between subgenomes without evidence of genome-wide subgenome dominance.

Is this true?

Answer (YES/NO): NO